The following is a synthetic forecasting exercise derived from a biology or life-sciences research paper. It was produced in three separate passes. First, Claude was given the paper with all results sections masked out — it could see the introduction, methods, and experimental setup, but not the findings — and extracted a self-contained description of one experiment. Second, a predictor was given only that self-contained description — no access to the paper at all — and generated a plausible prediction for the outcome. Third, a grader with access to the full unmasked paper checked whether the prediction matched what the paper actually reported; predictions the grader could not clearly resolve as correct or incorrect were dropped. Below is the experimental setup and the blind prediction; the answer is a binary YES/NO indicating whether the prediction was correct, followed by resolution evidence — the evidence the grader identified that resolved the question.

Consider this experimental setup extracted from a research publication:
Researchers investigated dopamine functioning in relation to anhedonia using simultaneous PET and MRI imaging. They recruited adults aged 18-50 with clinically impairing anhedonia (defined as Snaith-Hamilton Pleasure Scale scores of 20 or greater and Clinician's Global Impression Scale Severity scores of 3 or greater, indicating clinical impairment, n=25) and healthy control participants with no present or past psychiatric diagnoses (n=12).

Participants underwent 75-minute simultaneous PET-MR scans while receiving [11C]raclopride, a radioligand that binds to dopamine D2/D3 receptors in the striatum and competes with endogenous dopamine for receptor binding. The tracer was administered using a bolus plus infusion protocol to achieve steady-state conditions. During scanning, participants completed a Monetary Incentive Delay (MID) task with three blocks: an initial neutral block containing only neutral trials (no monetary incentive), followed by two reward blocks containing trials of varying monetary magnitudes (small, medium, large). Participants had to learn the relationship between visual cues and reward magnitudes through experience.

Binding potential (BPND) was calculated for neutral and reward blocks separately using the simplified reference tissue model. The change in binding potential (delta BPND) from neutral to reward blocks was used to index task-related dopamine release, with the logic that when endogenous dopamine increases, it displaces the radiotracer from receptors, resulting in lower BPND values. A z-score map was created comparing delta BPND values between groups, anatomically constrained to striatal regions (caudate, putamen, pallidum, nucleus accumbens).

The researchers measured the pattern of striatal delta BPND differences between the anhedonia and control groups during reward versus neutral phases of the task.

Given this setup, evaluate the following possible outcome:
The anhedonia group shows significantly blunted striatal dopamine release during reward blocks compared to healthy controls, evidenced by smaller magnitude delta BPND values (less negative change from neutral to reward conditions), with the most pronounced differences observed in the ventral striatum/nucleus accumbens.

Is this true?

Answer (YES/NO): NO